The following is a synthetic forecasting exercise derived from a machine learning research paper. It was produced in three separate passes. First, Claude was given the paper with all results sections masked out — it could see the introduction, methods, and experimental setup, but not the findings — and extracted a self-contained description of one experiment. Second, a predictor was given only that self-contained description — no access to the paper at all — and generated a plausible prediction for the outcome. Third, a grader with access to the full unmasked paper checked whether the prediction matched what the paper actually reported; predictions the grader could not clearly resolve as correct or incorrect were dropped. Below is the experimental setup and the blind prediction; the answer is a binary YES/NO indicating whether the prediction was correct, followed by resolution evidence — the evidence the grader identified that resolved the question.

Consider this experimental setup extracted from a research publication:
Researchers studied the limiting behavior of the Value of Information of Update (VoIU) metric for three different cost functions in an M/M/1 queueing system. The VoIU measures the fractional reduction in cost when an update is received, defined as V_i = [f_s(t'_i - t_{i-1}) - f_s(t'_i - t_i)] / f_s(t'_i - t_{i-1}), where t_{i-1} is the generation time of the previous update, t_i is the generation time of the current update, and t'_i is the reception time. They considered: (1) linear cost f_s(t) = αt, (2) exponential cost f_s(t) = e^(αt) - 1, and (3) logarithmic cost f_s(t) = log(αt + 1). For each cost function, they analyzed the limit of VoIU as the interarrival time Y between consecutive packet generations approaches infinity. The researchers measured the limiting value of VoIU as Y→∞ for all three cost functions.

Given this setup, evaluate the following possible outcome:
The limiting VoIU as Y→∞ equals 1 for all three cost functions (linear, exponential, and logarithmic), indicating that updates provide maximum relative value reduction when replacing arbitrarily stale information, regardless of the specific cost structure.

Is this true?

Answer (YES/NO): YES